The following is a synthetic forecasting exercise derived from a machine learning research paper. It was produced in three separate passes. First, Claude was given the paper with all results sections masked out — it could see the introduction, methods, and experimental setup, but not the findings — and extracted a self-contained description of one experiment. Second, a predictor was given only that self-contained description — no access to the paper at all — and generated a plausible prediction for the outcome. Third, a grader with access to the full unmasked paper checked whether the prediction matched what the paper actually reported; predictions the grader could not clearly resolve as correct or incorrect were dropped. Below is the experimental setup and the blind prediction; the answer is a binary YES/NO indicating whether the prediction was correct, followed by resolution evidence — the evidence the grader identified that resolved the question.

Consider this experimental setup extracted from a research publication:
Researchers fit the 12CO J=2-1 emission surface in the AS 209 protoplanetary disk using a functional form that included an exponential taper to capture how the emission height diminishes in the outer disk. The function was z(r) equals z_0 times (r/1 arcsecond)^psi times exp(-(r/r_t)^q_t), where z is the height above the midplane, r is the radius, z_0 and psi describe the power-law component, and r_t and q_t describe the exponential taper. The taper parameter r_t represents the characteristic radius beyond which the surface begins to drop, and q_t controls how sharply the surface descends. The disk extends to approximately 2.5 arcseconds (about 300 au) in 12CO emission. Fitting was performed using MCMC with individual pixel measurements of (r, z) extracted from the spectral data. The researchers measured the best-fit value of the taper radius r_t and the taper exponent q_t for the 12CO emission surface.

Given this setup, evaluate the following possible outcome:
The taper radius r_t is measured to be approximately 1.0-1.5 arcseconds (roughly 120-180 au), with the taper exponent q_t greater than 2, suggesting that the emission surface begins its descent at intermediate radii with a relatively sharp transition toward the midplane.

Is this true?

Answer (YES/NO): NO